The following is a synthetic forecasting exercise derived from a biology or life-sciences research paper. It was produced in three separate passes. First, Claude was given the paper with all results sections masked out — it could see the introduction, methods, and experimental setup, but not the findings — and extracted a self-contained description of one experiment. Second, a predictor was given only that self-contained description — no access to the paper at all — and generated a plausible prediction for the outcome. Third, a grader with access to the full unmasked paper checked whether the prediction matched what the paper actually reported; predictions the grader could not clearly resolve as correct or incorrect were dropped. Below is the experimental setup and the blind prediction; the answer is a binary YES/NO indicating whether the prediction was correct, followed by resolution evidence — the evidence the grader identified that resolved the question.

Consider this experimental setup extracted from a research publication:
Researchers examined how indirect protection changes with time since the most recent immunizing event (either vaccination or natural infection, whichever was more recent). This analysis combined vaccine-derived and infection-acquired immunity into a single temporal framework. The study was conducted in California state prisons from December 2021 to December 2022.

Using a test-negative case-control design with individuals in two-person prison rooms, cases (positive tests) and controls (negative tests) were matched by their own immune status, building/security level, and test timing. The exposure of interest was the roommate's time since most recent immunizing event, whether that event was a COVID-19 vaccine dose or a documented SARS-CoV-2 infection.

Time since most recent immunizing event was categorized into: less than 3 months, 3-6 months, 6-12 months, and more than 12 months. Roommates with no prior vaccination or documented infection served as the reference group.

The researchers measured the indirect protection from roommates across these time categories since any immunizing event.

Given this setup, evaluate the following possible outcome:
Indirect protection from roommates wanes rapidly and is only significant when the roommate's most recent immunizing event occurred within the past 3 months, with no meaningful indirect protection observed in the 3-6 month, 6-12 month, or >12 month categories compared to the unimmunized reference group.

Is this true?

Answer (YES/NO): NO